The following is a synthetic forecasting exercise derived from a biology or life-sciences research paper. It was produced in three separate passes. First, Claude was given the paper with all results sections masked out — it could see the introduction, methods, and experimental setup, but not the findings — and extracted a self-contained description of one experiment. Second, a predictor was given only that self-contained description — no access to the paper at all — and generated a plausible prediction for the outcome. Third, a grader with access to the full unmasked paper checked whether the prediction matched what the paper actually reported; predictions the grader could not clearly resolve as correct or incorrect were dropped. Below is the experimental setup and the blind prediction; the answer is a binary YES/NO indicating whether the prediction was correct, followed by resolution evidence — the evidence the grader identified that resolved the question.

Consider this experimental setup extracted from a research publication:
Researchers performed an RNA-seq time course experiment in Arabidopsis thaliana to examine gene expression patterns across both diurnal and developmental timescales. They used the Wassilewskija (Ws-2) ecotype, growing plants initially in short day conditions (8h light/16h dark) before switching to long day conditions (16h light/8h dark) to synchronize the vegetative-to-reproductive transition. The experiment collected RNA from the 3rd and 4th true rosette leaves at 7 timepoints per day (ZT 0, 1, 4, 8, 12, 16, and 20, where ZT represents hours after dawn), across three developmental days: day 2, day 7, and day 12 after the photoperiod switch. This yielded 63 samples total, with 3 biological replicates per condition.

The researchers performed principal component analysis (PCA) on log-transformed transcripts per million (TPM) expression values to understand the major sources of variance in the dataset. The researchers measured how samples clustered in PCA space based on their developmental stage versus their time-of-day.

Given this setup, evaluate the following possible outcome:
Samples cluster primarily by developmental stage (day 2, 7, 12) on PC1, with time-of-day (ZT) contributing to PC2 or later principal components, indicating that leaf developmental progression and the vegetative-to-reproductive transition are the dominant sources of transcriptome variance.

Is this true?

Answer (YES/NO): YES